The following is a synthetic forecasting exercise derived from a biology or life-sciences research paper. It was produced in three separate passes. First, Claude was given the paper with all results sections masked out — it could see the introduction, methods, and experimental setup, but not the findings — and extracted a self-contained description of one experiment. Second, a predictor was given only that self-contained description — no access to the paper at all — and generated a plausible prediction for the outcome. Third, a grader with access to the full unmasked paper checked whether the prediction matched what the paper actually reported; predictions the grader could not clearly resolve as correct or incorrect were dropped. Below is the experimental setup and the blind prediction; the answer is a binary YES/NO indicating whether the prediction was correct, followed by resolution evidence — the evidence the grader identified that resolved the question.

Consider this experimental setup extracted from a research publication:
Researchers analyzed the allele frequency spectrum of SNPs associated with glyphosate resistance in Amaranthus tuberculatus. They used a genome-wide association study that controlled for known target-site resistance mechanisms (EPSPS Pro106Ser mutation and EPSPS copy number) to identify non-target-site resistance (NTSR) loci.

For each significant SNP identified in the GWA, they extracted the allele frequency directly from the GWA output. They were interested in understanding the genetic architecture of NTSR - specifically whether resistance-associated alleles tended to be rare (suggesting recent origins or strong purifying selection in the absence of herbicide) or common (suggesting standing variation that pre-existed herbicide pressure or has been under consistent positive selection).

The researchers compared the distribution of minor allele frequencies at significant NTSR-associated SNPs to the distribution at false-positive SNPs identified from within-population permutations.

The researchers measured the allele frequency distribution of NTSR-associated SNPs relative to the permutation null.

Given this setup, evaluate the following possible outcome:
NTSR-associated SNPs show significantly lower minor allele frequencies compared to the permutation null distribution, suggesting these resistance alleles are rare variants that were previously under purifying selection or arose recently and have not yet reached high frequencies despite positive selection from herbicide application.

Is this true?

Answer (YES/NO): YES